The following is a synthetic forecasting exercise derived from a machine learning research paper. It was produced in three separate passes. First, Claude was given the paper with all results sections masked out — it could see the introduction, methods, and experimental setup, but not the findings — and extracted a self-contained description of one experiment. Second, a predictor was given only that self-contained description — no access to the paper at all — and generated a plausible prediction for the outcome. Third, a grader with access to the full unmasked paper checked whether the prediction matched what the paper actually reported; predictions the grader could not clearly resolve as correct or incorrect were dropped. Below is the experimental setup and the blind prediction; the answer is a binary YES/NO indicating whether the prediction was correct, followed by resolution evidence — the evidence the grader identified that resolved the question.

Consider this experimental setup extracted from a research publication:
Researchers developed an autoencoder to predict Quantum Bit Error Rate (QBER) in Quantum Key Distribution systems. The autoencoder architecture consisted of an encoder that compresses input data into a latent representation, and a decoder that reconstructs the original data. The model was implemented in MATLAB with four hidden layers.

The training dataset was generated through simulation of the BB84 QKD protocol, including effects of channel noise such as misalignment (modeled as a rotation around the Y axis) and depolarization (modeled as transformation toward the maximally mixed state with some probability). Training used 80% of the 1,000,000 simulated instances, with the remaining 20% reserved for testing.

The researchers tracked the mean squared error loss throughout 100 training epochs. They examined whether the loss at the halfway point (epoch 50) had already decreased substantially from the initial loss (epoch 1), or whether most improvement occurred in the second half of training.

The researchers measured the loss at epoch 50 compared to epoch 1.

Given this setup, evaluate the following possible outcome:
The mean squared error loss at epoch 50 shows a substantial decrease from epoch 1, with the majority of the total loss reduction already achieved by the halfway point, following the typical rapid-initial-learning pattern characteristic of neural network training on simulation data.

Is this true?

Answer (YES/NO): YES